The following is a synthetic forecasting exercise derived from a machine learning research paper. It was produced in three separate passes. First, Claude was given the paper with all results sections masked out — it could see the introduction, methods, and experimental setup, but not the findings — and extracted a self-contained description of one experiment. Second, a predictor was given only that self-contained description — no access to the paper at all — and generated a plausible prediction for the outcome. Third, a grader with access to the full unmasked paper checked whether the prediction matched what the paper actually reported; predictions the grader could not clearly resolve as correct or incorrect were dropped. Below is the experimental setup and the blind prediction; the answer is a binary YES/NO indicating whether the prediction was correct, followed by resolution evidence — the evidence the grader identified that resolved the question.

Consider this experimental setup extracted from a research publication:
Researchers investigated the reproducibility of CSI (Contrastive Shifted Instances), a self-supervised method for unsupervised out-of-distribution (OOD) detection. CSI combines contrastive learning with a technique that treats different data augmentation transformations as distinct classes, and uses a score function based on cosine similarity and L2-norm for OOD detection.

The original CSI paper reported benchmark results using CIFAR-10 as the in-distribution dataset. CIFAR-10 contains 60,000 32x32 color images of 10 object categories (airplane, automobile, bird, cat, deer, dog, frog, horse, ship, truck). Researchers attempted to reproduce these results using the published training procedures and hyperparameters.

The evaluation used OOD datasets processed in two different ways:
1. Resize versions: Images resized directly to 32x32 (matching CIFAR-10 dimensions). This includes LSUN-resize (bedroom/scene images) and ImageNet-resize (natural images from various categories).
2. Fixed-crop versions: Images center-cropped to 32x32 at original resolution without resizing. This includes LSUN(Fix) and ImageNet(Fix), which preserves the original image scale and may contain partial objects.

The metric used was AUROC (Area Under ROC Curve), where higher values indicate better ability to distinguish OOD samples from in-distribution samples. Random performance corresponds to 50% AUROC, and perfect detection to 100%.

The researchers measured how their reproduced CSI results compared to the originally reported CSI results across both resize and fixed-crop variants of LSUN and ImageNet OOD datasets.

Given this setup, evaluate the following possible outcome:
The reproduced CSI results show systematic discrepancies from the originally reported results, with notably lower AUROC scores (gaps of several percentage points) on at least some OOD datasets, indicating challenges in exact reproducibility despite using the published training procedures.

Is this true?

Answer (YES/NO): NO